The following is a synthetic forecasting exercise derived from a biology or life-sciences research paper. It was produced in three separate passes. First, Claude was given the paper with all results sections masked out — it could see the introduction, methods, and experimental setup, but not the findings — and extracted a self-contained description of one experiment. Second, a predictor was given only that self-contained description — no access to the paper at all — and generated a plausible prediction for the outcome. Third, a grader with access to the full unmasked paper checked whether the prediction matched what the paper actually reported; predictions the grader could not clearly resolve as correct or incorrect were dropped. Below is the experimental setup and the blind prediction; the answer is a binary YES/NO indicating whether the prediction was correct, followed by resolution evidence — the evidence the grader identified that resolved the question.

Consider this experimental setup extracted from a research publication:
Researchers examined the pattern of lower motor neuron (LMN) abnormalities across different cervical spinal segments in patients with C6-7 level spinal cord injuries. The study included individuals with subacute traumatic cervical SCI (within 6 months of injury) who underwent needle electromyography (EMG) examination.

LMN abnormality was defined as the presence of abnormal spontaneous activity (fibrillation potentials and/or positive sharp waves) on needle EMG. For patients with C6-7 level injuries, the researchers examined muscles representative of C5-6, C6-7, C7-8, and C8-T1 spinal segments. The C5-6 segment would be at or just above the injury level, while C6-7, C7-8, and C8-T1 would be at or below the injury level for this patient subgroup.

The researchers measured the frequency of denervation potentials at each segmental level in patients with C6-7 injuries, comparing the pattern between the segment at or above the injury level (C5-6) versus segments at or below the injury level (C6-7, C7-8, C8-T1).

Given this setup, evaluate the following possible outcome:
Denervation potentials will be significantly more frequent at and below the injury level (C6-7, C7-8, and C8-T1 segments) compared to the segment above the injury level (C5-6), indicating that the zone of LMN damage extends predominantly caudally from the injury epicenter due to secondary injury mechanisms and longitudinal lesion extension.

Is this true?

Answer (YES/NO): YES